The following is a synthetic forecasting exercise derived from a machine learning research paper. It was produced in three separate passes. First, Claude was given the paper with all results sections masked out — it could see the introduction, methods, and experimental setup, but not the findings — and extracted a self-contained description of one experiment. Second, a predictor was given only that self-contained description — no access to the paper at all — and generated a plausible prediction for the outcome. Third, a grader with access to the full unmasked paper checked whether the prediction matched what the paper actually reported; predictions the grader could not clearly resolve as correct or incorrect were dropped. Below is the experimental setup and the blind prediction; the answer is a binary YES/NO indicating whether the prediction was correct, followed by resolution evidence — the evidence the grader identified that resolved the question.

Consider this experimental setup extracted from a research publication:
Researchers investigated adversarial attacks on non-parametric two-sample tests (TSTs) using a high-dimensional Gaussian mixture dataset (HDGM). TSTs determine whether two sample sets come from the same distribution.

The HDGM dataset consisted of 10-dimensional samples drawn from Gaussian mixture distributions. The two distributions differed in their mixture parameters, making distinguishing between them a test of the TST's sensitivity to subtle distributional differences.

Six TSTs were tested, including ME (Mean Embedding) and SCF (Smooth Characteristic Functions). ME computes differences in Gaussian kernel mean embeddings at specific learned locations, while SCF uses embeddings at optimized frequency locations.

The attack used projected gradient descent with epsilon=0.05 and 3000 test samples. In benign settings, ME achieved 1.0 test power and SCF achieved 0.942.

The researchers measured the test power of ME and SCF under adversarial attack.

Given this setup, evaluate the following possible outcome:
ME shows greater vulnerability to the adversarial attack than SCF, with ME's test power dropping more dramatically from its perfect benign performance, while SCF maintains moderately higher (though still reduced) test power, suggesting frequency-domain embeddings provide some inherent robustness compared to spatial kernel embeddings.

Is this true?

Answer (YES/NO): NO